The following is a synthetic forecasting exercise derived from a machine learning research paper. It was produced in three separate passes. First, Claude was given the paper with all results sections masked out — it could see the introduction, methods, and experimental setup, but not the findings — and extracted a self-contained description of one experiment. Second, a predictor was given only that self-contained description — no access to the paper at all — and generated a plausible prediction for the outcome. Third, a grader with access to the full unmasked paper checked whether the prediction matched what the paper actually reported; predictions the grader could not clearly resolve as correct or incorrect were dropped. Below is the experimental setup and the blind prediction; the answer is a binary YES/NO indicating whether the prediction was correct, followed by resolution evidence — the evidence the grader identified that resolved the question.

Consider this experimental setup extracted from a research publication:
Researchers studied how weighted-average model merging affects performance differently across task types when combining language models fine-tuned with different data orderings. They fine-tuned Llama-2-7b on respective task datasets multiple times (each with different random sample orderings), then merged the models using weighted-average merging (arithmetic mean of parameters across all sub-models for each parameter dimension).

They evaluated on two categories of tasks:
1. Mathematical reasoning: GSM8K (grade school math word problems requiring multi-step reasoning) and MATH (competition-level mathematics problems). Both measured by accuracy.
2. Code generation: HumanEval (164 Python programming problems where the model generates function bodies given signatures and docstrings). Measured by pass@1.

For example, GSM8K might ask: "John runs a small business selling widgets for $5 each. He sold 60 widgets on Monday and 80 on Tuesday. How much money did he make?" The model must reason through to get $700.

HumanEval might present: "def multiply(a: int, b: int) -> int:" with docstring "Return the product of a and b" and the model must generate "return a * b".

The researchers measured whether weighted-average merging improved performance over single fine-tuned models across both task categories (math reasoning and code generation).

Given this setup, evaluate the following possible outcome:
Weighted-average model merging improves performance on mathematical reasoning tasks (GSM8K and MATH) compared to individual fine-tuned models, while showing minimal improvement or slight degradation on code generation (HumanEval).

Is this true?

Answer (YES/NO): YES